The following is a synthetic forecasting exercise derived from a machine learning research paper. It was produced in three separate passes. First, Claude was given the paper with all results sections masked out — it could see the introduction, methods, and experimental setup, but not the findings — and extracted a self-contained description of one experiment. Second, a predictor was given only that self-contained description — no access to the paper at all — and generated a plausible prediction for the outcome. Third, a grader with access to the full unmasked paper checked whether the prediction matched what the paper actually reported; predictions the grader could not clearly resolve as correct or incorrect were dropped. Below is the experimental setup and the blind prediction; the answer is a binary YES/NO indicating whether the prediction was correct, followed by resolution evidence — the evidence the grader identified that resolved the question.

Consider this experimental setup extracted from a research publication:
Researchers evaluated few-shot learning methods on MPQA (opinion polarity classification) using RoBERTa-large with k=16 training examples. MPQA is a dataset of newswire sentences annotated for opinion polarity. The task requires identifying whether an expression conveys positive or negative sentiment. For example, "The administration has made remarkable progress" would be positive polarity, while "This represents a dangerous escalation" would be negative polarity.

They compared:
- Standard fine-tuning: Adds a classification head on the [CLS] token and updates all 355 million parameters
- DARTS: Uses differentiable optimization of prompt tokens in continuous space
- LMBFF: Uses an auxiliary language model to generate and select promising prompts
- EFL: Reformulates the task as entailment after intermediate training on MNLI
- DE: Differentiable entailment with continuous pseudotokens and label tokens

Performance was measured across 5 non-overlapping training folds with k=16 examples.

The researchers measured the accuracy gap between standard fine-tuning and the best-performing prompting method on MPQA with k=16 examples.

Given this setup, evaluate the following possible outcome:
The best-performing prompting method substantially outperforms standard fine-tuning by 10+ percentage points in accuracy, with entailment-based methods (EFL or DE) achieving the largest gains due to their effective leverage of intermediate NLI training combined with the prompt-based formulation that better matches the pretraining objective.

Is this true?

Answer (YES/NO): YES